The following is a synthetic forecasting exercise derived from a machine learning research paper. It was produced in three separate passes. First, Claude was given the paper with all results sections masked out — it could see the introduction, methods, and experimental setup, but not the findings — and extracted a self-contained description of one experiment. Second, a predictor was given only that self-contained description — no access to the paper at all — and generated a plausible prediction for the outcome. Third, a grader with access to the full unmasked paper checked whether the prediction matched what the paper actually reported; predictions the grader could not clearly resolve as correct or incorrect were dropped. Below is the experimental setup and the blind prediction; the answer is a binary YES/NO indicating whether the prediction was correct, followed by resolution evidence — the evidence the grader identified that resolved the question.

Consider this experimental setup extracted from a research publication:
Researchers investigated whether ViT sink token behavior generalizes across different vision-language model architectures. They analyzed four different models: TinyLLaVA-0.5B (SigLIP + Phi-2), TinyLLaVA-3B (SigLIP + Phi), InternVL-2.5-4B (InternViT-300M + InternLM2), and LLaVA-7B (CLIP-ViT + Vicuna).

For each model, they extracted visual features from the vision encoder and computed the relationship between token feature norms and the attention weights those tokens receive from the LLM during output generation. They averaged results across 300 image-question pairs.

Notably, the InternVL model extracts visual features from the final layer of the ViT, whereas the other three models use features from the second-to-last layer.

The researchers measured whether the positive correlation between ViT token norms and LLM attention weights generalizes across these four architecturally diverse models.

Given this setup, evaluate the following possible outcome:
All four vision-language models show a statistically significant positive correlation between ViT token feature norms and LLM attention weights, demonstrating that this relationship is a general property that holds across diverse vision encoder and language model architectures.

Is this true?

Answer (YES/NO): YES